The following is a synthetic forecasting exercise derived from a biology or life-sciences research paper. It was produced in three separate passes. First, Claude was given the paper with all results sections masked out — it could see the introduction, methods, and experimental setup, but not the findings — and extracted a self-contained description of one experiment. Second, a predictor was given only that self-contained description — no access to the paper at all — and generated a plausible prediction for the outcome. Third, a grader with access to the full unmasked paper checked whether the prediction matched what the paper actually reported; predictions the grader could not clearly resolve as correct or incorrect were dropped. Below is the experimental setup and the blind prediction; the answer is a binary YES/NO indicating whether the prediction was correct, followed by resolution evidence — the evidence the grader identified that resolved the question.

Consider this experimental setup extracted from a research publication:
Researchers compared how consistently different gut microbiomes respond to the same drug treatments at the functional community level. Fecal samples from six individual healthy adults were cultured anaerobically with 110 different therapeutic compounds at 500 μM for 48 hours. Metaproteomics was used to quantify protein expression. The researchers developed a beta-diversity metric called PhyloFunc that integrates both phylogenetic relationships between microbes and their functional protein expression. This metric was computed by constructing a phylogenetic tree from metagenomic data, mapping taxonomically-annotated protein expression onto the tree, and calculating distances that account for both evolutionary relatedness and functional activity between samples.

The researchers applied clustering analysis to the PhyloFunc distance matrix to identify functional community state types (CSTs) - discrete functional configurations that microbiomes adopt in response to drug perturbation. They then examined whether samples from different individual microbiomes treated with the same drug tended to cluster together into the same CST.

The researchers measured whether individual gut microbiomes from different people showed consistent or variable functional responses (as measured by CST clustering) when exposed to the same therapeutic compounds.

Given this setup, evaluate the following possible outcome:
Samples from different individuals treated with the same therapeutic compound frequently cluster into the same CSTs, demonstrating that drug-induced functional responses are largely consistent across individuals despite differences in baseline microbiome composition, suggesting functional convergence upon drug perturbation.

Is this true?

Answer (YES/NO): YES